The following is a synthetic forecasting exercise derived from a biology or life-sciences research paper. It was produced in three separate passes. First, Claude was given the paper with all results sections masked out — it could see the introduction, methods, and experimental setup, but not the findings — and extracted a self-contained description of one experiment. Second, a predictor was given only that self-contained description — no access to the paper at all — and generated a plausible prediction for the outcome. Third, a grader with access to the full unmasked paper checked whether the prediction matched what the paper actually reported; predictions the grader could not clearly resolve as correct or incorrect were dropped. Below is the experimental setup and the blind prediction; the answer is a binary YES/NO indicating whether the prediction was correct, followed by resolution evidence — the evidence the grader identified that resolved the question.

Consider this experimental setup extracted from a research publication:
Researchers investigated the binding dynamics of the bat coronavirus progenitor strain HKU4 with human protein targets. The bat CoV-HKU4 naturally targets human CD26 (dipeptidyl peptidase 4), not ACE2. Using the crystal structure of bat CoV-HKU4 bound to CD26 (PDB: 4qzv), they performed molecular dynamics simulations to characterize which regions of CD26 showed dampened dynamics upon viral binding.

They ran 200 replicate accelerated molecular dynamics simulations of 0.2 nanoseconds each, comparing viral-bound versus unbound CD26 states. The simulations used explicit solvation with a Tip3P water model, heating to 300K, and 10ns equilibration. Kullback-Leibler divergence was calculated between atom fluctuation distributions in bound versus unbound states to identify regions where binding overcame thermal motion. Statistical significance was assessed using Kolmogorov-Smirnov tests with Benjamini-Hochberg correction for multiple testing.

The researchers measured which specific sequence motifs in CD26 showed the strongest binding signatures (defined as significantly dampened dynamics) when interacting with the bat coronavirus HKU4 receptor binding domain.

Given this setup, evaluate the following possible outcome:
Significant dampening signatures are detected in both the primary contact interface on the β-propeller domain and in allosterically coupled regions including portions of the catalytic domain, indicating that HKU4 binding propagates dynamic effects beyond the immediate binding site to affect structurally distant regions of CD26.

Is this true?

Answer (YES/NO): NO